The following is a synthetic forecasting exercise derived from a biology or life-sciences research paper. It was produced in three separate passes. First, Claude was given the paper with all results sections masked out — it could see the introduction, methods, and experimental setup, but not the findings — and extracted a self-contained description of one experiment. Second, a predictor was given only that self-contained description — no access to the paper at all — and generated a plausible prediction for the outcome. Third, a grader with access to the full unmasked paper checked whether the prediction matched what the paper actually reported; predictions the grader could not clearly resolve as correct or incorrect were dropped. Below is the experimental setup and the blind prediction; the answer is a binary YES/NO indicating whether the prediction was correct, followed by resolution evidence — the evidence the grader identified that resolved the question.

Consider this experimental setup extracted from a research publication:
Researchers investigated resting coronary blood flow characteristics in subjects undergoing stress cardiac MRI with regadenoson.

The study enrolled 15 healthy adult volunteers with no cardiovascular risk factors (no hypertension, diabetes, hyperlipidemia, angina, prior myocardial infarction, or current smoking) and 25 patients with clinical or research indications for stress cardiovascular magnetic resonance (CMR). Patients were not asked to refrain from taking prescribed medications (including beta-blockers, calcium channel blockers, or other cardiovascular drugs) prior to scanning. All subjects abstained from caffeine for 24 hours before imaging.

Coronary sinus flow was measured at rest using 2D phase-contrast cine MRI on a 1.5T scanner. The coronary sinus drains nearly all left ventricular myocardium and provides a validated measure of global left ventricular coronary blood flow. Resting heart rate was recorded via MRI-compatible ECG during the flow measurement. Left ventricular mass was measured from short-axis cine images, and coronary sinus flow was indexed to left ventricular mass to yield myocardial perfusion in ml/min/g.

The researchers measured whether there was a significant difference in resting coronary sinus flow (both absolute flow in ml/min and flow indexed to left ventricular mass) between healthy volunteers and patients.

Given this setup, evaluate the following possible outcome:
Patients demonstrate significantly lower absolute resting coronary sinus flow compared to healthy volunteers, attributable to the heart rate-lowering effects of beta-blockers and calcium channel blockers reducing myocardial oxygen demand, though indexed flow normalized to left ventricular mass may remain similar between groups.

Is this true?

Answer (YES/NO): NO